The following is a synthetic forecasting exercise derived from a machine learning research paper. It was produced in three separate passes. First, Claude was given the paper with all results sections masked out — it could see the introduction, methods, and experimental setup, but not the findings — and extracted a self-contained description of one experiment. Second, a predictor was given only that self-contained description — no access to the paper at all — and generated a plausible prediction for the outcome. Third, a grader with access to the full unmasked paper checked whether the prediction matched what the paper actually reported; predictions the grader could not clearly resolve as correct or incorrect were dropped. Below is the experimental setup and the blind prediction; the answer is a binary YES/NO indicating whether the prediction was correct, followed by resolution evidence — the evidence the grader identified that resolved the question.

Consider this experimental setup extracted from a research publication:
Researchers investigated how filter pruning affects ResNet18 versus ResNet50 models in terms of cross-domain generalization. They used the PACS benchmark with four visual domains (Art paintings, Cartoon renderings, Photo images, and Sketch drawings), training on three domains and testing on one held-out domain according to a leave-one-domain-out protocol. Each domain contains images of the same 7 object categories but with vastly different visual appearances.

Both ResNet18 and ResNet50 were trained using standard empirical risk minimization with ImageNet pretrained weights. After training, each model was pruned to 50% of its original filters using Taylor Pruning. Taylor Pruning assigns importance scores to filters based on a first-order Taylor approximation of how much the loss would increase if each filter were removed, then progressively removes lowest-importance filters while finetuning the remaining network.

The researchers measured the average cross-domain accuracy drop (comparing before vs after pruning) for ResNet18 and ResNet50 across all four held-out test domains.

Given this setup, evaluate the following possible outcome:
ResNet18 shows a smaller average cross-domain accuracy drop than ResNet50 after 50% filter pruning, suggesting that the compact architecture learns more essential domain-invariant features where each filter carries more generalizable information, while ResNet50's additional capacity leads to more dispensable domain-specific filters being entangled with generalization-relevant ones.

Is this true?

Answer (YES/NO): YES